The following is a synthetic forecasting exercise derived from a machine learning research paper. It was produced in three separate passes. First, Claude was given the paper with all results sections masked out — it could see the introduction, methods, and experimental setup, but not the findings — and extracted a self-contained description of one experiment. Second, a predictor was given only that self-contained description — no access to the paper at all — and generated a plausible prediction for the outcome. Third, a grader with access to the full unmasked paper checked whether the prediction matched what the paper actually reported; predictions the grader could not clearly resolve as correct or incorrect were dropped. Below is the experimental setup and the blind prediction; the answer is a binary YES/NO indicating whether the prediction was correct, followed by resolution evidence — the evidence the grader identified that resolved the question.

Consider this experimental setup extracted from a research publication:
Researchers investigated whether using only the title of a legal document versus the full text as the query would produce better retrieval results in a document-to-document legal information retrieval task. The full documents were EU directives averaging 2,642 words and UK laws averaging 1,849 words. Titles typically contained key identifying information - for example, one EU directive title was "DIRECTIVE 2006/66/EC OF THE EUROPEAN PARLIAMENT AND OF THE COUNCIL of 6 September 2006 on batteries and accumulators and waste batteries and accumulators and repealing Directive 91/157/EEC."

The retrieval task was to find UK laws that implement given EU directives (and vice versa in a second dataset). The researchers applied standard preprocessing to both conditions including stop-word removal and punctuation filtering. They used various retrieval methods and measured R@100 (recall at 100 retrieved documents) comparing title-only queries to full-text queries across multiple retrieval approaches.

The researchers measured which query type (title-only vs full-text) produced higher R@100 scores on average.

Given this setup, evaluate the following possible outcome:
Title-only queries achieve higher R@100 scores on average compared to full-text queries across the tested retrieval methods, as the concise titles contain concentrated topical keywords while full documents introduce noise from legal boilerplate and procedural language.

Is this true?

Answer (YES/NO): NO